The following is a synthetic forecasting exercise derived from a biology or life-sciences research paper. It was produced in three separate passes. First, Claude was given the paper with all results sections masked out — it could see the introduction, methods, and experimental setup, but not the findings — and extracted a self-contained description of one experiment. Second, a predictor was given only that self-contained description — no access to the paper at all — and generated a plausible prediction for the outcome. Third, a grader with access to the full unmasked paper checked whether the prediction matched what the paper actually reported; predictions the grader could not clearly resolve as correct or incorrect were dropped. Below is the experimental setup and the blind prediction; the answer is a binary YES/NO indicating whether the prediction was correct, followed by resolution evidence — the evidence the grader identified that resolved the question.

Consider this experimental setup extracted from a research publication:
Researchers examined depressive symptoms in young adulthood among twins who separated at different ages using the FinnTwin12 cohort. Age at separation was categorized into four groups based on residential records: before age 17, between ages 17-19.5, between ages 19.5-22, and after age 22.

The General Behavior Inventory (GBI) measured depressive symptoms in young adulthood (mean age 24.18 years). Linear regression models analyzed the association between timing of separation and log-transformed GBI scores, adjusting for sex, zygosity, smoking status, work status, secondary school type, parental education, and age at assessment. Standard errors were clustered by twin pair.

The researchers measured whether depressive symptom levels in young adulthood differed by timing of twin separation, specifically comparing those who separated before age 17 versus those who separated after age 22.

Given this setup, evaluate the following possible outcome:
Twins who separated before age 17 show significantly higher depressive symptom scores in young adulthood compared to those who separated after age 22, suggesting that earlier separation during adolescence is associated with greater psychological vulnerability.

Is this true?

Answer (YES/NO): YES